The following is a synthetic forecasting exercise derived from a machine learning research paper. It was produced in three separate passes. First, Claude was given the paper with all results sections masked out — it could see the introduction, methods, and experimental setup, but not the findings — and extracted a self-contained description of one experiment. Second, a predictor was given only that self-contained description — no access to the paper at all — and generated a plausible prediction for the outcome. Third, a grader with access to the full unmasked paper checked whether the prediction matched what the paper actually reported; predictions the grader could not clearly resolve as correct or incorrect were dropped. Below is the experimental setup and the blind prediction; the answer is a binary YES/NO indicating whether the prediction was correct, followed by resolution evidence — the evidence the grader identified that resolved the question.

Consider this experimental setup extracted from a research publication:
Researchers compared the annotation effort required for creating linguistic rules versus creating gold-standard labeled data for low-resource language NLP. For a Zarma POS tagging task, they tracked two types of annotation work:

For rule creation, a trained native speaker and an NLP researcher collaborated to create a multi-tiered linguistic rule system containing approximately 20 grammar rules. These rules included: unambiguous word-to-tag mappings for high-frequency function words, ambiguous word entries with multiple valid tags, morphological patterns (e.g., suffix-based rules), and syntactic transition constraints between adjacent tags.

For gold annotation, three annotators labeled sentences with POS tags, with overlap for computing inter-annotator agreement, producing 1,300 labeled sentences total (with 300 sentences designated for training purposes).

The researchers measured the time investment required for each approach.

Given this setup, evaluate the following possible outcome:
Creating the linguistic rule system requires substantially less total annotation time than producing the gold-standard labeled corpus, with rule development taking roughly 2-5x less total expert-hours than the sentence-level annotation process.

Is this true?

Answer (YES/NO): YES